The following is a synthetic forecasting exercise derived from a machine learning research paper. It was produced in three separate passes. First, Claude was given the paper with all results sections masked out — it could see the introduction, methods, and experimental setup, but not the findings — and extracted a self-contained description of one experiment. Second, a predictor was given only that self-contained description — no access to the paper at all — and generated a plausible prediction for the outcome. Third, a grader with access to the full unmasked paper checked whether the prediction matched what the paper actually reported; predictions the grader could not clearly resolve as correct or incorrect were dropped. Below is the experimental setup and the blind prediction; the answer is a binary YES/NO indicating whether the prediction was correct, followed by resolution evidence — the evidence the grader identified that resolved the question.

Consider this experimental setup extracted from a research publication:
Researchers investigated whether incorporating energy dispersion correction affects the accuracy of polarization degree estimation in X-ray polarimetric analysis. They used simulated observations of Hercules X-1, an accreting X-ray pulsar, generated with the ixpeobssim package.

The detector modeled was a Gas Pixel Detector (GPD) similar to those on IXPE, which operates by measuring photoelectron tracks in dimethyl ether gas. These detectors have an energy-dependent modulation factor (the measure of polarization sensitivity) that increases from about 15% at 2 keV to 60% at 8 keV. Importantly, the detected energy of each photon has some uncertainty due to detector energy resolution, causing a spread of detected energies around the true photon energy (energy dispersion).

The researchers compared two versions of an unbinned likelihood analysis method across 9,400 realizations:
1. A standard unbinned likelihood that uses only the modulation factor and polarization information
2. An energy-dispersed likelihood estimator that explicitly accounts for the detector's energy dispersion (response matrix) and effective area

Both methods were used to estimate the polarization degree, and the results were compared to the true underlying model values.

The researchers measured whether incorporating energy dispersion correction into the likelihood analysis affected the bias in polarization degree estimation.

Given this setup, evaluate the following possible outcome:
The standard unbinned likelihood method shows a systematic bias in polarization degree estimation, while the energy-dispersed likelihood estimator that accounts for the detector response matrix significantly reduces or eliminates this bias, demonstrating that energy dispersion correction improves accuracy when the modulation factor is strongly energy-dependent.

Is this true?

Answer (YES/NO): YES